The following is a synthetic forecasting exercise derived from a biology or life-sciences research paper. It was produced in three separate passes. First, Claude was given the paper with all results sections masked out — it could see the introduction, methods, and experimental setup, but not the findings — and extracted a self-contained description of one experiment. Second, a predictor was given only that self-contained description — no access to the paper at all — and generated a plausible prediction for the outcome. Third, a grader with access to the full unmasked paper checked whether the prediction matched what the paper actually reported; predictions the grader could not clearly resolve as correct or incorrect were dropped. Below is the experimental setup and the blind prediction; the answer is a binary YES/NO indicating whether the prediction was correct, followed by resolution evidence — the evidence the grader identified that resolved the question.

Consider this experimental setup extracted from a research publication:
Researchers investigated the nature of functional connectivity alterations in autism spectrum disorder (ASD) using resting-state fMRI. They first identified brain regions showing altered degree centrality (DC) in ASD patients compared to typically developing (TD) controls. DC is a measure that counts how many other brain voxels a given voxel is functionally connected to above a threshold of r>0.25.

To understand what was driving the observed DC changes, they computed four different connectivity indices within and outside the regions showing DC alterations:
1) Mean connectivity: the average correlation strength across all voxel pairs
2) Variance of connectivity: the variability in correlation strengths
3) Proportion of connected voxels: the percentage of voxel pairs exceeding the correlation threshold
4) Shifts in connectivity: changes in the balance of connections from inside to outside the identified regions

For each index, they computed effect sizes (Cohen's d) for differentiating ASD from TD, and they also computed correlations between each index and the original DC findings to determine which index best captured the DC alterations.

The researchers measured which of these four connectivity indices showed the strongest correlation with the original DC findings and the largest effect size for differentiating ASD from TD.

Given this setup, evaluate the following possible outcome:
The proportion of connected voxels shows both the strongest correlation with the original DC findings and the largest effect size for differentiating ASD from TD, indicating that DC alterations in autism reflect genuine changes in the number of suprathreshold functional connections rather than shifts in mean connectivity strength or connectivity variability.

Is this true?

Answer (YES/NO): NO